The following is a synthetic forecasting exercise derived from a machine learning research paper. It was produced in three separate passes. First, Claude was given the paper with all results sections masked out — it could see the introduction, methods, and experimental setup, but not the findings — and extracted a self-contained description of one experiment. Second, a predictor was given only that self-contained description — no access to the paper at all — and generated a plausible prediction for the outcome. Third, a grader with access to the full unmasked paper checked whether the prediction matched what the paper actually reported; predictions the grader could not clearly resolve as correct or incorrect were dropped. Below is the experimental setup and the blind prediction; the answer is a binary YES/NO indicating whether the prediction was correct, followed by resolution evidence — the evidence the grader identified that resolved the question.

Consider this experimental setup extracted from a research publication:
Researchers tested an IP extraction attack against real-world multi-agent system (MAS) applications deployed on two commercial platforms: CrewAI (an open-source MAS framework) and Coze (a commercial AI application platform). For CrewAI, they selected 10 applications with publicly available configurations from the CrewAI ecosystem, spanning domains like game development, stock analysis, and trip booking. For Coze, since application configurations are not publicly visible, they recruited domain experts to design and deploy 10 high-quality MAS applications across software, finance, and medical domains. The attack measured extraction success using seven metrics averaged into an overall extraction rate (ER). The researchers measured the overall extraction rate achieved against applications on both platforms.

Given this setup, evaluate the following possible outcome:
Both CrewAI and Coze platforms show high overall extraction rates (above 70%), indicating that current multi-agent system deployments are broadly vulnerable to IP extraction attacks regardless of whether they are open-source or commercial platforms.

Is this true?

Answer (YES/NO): YES